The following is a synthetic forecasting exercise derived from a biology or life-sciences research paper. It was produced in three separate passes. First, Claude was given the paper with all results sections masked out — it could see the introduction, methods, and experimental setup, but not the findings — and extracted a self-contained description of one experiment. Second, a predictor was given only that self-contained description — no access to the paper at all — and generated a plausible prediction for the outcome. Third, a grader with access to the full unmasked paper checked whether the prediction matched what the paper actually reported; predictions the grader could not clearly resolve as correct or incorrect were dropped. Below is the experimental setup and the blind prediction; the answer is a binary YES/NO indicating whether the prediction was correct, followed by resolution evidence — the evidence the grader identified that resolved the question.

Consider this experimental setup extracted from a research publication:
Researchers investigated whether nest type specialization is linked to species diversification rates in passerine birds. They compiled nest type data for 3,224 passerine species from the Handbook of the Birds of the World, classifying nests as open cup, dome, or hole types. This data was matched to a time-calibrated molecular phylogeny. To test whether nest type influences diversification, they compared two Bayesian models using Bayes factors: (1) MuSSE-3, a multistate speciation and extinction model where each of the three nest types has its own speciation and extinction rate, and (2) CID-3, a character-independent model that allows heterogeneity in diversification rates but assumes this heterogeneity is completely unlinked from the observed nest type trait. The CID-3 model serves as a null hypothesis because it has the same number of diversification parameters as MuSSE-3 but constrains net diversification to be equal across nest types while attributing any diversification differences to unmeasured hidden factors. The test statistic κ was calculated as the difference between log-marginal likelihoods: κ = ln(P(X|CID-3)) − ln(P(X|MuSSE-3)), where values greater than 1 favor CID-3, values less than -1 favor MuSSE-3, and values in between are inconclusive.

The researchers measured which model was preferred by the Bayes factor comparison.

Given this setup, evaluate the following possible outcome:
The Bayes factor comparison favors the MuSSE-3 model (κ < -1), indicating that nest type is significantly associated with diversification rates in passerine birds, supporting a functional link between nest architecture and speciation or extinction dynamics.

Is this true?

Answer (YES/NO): NO